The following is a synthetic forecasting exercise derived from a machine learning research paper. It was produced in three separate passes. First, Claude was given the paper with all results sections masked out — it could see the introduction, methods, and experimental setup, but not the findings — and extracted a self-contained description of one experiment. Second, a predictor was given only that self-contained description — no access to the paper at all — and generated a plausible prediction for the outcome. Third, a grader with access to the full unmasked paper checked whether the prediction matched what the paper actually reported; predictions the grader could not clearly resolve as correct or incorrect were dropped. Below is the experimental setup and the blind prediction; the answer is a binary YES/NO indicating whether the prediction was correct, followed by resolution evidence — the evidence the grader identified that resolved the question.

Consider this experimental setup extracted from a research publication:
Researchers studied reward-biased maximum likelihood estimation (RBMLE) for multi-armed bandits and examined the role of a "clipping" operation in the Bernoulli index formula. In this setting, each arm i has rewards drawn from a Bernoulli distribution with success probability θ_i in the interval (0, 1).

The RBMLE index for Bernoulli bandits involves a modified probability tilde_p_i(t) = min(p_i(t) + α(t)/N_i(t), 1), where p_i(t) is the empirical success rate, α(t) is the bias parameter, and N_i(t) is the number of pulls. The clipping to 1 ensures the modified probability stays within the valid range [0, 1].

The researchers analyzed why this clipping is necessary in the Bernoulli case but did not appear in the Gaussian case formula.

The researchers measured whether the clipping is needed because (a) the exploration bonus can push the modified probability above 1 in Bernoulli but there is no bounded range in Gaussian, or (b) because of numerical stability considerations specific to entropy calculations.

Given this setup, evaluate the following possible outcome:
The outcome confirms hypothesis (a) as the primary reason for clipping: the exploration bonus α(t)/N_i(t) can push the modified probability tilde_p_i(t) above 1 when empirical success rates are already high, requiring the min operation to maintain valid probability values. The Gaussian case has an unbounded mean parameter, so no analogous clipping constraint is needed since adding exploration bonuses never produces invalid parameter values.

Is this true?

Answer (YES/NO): YES